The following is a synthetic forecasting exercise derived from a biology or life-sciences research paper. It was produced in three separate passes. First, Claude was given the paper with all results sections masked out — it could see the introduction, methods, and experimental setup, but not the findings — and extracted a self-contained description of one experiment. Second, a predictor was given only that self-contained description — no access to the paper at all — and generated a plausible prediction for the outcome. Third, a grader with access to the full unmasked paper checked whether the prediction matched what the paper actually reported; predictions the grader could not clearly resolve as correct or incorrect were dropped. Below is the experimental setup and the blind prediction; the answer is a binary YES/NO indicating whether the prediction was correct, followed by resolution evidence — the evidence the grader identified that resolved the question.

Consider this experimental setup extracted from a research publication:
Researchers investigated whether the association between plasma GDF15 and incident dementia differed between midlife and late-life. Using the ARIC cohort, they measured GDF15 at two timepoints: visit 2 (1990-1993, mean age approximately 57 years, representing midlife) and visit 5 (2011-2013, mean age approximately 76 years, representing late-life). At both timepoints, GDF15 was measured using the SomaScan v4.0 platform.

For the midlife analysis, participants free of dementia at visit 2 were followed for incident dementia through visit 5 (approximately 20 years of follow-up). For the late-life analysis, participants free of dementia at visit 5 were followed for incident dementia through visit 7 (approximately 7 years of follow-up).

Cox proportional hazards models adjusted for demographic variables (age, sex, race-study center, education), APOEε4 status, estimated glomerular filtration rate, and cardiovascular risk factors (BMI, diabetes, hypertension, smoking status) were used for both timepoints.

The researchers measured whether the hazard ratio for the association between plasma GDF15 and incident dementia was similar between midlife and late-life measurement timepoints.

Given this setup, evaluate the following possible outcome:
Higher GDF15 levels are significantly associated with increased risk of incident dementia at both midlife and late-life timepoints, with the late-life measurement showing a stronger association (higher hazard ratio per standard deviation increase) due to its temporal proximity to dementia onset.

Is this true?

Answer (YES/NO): YES